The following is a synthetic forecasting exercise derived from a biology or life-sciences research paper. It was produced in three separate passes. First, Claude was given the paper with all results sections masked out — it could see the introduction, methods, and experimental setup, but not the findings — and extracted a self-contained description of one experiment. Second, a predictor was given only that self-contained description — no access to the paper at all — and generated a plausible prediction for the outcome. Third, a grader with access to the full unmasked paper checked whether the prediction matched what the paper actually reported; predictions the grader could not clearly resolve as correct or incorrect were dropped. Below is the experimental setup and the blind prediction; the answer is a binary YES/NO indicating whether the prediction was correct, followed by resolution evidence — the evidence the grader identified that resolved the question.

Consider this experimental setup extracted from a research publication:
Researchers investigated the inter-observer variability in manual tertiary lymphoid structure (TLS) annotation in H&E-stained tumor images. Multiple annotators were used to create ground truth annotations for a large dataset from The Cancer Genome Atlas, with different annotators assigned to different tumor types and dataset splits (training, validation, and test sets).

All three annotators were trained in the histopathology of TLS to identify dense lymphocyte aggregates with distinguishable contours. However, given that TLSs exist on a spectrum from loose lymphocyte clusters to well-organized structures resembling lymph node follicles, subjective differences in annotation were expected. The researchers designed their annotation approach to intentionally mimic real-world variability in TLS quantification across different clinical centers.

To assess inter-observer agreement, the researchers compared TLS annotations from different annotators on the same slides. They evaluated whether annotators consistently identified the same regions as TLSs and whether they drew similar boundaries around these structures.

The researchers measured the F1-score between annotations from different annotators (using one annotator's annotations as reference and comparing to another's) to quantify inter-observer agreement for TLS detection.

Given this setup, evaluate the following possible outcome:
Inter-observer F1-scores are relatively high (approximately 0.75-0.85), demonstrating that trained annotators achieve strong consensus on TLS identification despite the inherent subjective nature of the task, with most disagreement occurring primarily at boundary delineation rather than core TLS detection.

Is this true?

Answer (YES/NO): YES